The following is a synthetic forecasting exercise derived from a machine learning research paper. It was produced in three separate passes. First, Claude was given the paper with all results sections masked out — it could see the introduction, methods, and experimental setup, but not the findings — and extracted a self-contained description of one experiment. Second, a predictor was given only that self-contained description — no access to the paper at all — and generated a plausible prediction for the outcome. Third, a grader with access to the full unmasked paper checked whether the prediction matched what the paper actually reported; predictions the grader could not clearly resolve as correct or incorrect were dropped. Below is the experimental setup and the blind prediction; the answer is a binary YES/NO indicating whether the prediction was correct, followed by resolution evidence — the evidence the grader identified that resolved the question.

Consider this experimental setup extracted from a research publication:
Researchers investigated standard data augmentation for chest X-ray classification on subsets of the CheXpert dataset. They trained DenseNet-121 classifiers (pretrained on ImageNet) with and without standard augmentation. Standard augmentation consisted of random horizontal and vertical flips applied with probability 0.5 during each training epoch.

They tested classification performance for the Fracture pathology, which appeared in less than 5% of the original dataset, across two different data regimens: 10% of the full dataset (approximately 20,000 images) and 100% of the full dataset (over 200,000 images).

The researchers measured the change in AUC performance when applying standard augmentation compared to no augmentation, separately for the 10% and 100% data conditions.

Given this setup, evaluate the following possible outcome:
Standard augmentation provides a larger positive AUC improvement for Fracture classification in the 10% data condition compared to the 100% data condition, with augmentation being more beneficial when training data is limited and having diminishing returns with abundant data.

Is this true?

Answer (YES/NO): YES